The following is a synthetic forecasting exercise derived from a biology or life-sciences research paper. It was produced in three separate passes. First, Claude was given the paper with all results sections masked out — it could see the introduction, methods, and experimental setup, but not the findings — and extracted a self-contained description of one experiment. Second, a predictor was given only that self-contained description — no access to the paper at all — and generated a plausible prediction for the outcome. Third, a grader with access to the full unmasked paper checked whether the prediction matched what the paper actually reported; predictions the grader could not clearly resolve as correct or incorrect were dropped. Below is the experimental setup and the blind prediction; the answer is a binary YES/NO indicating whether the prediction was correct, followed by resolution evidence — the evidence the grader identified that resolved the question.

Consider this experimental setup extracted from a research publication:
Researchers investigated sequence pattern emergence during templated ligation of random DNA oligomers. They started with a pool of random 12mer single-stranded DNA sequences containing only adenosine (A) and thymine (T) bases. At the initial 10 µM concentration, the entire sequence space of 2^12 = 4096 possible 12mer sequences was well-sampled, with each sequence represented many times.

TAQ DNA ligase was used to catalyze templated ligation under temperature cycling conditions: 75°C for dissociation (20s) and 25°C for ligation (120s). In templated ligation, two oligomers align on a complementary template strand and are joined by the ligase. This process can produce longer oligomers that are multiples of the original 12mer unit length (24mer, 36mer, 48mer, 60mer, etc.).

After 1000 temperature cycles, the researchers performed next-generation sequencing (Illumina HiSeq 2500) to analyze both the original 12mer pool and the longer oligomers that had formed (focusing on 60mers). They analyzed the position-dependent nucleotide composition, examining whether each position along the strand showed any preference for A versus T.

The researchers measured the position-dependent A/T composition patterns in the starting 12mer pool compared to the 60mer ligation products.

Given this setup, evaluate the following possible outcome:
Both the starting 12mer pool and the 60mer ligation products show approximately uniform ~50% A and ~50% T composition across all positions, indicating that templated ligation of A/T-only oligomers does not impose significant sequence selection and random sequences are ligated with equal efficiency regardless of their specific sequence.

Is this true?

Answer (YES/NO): NO